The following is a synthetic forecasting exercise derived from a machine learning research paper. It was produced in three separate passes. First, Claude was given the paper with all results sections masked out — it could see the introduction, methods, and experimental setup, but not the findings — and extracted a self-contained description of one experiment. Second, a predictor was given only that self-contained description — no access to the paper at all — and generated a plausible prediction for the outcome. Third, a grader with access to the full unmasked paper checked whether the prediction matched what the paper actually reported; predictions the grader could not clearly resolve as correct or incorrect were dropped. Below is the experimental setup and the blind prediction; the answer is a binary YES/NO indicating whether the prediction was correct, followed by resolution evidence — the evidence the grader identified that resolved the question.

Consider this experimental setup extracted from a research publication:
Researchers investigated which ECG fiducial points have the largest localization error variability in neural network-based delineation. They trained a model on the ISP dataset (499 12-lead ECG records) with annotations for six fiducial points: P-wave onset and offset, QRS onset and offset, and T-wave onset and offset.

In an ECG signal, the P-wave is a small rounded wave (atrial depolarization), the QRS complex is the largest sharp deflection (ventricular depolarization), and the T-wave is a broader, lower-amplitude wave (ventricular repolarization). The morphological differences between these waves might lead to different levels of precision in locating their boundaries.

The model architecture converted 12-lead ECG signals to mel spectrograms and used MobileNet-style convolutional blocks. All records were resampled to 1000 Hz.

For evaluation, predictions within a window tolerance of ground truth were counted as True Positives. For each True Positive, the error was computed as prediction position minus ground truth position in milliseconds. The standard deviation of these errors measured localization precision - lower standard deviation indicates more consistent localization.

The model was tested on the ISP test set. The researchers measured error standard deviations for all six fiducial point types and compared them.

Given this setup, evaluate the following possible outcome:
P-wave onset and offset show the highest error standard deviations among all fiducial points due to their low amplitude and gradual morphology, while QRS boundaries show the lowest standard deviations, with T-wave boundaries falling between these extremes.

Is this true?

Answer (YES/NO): NO